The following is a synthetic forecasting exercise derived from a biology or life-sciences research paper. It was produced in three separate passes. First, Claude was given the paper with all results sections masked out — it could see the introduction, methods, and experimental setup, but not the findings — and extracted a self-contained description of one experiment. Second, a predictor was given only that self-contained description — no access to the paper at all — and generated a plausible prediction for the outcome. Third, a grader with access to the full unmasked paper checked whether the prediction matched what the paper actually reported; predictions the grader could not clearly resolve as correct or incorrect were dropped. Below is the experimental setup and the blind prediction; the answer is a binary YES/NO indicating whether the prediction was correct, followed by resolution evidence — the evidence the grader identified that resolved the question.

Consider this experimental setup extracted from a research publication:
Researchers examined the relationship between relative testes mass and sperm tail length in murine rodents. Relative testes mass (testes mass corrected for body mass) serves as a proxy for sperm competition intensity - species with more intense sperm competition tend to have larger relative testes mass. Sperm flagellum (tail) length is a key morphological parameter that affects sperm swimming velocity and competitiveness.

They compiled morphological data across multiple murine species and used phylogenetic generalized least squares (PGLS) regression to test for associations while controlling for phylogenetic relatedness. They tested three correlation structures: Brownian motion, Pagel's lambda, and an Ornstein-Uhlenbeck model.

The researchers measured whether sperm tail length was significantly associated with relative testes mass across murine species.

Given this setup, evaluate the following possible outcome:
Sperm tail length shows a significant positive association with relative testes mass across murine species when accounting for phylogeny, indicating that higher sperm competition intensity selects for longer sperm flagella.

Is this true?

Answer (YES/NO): YES